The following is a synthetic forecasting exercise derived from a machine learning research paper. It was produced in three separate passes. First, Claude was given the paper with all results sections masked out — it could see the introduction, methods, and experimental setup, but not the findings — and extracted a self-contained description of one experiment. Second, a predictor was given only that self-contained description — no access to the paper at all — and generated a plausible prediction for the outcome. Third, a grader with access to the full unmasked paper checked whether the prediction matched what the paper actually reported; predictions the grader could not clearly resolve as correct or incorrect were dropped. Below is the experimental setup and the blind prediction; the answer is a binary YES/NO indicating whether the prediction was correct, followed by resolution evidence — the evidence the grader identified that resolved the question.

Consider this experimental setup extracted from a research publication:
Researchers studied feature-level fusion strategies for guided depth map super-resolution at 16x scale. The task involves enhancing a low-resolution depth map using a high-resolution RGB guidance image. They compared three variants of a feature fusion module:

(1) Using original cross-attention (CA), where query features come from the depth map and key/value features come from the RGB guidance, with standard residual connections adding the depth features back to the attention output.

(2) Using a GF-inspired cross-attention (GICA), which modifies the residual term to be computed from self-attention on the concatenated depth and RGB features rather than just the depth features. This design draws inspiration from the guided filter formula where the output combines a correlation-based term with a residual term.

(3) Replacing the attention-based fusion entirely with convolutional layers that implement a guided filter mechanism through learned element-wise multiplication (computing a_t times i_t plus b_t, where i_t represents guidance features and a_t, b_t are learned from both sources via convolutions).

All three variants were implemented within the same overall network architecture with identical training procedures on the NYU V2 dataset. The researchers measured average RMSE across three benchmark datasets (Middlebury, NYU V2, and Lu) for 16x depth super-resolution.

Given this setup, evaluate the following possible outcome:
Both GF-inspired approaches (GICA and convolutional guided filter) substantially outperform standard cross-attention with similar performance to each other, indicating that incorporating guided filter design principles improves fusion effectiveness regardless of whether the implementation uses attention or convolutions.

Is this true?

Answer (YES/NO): NO